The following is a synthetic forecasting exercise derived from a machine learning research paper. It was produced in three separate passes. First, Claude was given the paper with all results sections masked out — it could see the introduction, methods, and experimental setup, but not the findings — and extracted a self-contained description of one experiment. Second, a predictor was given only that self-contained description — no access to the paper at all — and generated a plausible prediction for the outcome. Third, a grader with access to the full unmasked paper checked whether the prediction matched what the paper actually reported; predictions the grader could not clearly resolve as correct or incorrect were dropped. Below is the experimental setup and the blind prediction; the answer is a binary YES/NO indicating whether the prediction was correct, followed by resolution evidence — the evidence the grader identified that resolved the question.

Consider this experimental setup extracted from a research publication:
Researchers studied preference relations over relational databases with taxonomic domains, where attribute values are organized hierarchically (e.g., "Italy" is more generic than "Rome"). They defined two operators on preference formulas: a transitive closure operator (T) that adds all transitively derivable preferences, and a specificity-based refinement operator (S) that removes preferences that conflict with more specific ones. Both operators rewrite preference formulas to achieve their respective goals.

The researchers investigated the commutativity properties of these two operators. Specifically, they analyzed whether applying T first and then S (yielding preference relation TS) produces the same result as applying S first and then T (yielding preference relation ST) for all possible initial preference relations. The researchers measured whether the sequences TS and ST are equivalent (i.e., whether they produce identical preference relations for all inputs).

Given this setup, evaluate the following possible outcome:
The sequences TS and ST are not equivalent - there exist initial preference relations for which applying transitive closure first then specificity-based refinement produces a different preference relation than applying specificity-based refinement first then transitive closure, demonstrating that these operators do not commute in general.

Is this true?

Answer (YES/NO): YES